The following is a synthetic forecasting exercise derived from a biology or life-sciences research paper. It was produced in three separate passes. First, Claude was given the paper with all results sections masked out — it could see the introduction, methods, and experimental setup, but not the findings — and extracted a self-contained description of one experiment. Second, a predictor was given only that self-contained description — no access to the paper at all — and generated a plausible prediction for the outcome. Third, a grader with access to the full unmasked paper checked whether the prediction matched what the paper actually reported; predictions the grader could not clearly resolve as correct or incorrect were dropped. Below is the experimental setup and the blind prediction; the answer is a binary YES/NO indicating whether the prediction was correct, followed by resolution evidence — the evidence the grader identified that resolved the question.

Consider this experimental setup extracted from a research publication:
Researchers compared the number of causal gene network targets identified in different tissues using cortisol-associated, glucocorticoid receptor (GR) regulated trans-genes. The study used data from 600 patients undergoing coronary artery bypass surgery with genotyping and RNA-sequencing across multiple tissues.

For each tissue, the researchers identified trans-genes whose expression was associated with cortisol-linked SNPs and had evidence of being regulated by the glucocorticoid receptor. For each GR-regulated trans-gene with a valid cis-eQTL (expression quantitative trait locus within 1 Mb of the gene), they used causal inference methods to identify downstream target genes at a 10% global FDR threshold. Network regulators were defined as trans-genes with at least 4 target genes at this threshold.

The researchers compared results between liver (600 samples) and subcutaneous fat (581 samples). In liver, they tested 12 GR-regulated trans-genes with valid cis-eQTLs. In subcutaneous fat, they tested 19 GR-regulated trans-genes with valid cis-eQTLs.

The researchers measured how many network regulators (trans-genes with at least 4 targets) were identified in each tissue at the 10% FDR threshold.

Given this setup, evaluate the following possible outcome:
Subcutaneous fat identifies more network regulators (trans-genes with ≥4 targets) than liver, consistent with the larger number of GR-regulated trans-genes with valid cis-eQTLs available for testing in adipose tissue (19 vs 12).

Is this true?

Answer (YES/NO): YES